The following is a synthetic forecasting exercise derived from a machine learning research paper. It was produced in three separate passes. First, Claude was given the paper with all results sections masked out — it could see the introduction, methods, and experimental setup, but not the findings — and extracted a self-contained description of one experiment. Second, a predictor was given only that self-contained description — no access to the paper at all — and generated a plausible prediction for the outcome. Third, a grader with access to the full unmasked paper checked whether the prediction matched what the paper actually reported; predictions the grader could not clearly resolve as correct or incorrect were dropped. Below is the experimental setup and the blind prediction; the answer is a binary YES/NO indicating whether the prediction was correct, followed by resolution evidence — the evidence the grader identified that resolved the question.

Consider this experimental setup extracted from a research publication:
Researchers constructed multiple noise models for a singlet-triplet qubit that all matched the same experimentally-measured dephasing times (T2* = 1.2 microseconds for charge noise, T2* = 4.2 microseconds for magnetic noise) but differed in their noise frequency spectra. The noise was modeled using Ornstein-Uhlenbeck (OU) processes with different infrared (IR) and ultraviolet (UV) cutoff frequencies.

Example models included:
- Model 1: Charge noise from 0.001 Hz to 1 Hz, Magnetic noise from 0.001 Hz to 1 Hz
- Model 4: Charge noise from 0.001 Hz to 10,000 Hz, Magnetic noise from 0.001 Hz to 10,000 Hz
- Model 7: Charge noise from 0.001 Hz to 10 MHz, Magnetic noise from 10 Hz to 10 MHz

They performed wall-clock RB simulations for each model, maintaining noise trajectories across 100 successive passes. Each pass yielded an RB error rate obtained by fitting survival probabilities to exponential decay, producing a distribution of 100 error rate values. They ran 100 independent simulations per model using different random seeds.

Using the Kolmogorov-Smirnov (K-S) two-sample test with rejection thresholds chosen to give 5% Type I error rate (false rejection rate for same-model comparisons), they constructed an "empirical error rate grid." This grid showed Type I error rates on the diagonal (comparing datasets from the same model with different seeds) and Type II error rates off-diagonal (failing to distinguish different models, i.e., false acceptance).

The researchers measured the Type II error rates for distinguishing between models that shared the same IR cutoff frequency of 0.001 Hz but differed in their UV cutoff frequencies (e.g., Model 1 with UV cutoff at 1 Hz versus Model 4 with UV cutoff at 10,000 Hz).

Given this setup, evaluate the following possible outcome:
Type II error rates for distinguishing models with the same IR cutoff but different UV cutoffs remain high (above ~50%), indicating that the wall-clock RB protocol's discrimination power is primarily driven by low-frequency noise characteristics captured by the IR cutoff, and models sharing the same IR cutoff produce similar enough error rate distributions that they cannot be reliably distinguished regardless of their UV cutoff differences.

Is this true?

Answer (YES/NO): NO